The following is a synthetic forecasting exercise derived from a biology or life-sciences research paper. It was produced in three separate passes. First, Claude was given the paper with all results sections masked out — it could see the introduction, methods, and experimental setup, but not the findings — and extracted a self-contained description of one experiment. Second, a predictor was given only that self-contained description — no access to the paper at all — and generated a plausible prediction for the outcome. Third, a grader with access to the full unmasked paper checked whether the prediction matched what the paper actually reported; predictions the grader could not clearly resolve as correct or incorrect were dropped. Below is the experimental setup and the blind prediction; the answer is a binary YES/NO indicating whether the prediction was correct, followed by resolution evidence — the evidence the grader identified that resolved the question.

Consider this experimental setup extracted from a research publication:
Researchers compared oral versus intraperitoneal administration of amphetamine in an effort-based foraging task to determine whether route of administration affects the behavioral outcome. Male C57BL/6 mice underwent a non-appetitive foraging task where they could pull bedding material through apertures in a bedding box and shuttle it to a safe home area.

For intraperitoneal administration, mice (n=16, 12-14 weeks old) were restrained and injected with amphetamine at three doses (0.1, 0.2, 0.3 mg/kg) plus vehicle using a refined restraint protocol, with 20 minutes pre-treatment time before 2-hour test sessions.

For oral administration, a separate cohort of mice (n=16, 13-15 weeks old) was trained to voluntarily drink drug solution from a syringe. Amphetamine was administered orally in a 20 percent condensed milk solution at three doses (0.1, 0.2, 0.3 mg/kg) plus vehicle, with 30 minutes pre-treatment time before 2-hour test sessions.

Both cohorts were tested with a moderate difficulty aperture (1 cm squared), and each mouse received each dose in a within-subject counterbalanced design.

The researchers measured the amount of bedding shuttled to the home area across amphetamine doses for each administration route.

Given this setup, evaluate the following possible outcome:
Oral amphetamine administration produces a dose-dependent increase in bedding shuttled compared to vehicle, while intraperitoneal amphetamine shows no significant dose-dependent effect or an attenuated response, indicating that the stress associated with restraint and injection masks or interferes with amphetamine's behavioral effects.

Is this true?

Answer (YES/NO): NO